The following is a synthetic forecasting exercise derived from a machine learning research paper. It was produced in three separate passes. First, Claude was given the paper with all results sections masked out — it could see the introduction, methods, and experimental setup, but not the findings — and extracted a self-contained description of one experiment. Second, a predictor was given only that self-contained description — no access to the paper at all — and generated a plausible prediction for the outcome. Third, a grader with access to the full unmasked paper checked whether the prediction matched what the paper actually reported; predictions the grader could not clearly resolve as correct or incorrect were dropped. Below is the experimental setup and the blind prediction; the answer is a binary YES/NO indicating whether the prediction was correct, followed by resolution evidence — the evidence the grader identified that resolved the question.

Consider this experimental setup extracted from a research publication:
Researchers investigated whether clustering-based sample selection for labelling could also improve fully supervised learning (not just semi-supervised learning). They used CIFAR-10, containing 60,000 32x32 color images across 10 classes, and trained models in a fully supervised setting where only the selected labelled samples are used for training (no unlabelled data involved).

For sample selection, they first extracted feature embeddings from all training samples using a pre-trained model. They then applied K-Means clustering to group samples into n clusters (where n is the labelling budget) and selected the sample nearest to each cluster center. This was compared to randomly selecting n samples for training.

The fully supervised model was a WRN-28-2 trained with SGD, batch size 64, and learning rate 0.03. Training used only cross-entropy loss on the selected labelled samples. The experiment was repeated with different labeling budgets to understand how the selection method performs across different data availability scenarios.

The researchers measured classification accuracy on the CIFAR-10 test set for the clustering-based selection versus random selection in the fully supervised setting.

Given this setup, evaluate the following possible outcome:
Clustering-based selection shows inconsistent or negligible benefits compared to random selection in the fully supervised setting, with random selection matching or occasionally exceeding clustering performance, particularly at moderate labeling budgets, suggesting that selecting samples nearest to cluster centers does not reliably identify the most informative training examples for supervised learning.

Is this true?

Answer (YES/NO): NO